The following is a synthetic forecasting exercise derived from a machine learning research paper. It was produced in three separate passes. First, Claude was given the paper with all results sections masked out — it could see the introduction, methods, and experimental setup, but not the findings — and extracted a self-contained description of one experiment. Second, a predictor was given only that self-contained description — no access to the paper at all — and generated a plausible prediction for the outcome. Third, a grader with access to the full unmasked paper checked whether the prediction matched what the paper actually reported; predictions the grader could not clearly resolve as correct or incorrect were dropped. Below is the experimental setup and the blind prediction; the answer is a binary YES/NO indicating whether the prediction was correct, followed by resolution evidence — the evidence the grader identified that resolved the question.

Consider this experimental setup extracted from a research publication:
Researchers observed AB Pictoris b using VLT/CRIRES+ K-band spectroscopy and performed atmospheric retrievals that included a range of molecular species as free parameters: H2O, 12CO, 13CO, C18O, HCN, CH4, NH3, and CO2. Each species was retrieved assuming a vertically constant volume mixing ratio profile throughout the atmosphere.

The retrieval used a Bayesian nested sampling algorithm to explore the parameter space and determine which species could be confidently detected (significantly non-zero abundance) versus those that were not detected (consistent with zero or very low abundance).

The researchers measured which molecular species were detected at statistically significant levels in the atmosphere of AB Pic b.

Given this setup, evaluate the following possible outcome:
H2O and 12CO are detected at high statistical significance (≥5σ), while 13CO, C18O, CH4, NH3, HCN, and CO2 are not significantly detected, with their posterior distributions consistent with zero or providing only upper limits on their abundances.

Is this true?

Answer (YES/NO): NO